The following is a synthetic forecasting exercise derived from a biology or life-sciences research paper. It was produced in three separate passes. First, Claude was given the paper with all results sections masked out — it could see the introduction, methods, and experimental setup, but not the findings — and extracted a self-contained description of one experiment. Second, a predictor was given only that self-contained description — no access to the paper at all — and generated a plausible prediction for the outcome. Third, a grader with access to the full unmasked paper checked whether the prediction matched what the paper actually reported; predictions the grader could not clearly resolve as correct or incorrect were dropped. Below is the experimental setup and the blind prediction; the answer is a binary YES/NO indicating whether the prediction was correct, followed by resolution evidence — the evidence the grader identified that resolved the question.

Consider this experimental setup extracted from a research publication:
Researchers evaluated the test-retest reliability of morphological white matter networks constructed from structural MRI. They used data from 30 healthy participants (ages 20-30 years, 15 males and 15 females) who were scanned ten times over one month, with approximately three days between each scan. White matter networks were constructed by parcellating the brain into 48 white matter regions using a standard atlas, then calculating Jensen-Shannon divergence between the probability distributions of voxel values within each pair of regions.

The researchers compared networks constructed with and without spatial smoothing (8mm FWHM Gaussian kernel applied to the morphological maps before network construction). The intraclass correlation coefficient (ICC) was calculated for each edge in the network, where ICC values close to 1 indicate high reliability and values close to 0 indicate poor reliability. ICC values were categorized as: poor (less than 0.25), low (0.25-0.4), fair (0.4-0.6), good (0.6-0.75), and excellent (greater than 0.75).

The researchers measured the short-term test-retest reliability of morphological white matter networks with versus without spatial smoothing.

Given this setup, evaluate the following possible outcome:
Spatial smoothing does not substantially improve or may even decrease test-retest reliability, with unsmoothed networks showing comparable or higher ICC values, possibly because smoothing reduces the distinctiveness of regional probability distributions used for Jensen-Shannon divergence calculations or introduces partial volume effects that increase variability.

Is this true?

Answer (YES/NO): NO